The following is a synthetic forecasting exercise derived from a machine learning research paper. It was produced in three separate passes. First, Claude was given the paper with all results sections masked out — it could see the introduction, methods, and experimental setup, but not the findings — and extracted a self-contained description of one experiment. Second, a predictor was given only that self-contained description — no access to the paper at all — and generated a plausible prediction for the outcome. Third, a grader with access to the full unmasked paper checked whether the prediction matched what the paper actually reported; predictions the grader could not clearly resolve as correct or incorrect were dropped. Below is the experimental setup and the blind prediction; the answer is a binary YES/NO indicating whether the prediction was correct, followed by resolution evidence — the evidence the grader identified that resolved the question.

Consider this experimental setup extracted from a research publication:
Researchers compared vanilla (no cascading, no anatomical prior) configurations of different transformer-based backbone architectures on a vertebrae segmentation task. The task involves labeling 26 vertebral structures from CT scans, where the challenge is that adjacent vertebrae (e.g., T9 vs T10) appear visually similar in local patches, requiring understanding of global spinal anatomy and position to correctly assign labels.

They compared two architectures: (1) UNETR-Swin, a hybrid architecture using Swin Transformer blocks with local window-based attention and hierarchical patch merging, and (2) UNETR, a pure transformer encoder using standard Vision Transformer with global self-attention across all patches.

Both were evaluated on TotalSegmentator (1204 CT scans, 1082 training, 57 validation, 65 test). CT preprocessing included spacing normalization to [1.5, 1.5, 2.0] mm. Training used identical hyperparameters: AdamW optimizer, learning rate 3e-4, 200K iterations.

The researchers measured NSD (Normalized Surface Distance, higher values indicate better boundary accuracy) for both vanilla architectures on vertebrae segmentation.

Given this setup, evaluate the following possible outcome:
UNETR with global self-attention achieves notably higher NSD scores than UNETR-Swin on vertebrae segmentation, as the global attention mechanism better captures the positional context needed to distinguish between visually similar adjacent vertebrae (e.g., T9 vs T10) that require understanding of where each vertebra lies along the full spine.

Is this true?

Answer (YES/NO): NO